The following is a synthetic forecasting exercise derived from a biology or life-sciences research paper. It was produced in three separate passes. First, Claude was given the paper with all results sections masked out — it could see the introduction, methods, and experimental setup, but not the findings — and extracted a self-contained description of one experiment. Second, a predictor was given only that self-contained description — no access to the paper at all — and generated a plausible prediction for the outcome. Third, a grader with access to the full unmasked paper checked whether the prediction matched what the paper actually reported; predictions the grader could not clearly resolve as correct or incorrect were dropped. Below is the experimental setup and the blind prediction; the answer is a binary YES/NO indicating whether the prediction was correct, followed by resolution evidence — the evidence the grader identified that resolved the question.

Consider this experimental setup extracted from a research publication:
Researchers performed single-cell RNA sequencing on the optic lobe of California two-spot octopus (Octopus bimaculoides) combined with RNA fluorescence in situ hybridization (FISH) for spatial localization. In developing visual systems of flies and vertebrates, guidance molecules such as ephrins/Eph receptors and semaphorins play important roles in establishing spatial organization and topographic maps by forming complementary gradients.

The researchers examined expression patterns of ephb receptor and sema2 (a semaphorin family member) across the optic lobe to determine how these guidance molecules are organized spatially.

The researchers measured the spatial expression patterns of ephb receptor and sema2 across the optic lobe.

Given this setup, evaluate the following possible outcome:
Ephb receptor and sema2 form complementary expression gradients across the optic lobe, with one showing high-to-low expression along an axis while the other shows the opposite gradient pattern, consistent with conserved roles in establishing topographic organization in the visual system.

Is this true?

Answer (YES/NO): YES